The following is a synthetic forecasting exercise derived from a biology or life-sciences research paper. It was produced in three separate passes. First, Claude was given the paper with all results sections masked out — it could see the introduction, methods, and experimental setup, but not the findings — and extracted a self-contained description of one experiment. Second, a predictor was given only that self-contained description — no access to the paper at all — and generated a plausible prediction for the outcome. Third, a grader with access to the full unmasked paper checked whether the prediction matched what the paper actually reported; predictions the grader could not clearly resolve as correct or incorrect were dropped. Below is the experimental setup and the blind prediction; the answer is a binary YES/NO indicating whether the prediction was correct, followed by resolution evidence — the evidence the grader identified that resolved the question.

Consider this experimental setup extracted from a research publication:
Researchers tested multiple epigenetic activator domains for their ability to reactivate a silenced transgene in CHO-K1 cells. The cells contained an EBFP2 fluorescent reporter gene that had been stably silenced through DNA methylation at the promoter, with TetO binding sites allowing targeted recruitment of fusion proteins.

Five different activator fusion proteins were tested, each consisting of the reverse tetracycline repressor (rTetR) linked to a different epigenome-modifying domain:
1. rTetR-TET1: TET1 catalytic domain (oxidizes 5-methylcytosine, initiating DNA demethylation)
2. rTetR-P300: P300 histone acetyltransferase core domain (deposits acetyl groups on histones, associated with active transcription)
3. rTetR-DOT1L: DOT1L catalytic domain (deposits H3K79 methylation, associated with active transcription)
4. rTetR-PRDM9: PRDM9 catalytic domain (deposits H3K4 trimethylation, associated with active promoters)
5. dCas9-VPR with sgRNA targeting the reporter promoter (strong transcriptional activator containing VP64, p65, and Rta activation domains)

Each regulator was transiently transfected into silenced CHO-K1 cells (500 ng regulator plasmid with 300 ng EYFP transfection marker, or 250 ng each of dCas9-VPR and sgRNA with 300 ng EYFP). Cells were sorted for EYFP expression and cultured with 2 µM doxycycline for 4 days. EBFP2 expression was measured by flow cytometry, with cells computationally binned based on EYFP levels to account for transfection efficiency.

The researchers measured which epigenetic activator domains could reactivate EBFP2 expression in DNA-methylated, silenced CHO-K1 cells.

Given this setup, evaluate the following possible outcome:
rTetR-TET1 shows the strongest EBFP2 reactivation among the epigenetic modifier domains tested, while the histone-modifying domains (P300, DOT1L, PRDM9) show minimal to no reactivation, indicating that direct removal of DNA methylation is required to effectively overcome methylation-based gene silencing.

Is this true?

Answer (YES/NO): YES